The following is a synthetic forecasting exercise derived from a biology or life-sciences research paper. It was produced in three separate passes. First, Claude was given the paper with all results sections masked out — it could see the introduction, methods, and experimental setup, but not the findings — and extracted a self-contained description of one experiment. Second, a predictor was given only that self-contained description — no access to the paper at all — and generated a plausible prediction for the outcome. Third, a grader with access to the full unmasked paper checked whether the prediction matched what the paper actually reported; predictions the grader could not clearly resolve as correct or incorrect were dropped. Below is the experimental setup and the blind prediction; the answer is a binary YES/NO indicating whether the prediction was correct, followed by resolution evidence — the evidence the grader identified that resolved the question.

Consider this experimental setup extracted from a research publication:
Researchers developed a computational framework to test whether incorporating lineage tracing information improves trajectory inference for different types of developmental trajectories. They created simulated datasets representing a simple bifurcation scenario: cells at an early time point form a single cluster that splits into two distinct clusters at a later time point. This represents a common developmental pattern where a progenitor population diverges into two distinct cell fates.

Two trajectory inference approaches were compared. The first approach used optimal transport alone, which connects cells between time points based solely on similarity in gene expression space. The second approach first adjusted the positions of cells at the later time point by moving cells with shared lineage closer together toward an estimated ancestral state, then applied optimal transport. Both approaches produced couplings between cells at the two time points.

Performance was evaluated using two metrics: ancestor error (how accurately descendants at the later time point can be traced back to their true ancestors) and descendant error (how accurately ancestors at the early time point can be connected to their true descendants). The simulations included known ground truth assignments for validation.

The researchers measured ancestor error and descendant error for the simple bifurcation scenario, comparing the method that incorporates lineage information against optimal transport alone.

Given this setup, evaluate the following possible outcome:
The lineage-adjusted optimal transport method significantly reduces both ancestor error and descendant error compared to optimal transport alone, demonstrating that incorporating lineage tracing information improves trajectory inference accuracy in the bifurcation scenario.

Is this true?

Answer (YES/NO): NO